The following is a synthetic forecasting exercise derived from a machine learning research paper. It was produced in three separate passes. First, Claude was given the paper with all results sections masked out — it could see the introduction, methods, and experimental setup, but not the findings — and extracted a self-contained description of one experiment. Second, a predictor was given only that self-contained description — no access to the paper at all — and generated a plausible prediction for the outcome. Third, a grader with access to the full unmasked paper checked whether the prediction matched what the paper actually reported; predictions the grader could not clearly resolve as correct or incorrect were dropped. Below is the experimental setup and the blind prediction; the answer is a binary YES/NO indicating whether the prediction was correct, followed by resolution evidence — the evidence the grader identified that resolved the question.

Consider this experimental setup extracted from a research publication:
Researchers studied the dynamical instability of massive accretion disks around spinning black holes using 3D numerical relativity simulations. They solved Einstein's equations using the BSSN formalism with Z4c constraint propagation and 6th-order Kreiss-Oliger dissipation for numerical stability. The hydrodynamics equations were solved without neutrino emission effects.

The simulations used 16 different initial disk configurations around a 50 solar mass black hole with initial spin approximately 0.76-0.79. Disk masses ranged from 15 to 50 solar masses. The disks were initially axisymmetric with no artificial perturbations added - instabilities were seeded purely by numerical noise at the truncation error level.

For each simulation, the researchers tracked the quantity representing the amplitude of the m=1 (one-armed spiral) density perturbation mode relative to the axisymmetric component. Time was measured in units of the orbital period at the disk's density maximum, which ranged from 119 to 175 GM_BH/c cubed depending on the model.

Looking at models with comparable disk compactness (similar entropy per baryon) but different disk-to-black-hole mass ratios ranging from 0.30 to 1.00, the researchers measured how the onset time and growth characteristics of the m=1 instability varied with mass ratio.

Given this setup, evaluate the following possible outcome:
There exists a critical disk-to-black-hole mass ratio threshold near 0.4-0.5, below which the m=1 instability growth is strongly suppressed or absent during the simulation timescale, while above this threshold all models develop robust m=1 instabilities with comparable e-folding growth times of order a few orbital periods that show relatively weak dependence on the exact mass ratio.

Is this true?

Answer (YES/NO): NO